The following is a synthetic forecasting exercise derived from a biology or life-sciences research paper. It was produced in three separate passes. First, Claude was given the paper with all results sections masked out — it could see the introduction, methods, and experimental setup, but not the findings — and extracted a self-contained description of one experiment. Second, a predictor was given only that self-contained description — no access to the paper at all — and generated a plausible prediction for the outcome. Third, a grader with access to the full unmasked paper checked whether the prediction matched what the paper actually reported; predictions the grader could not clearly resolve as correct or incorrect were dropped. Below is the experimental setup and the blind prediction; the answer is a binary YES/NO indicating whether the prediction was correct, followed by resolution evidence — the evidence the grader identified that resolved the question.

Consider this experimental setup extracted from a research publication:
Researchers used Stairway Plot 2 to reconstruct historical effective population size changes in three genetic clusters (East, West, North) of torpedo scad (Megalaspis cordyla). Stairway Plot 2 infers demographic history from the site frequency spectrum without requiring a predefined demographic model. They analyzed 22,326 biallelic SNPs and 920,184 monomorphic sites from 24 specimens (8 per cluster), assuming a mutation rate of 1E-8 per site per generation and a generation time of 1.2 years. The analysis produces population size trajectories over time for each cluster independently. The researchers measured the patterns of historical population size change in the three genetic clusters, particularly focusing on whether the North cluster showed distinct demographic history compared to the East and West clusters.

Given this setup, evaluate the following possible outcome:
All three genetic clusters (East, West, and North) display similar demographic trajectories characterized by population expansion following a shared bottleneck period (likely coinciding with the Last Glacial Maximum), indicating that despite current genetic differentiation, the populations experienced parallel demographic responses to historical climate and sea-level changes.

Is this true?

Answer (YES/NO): NO